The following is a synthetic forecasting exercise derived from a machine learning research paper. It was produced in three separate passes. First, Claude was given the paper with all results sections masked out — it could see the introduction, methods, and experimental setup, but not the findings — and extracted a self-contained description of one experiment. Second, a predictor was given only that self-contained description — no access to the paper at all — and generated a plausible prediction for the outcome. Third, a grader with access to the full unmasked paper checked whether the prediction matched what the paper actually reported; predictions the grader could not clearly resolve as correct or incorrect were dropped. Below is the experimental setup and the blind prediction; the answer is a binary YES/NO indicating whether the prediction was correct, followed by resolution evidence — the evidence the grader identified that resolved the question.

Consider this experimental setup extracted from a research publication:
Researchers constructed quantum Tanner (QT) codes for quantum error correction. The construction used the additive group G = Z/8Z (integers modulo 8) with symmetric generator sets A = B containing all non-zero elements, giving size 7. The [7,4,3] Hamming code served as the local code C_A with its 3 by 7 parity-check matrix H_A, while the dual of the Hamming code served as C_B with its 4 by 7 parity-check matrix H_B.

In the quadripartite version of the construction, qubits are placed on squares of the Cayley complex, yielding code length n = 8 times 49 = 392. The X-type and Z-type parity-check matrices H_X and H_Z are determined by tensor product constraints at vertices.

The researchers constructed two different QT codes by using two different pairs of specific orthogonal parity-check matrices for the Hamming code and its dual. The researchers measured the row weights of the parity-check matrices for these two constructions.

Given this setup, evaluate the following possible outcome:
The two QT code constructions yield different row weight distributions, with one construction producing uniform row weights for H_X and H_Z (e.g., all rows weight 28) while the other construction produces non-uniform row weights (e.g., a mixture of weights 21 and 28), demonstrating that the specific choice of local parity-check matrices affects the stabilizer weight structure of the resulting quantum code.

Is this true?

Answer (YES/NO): NO